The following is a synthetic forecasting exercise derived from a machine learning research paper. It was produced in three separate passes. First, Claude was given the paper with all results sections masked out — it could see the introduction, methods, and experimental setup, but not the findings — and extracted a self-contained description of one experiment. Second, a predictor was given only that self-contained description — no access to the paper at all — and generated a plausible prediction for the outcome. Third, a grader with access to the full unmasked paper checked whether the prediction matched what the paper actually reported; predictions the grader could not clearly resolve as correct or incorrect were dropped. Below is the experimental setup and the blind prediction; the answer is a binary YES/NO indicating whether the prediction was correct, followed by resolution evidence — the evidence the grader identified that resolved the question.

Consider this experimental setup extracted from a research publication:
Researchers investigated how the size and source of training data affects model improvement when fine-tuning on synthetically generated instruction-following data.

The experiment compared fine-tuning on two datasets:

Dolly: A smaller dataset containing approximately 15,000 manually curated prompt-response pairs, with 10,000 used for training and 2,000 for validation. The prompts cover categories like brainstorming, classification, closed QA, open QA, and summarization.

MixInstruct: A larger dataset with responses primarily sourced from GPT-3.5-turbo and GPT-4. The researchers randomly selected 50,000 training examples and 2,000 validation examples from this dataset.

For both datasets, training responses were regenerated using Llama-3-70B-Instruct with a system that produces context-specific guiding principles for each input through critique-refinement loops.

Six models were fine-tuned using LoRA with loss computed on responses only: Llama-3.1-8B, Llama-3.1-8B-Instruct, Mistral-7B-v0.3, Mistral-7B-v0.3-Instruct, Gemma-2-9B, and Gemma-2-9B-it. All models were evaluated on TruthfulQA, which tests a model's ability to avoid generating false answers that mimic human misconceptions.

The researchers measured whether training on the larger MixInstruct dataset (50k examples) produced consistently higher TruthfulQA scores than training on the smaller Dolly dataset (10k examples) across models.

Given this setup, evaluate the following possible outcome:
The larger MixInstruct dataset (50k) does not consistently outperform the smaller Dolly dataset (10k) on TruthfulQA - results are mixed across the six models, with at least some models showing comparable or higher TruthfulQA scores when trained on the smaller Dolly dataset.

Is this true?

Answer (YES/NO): YES